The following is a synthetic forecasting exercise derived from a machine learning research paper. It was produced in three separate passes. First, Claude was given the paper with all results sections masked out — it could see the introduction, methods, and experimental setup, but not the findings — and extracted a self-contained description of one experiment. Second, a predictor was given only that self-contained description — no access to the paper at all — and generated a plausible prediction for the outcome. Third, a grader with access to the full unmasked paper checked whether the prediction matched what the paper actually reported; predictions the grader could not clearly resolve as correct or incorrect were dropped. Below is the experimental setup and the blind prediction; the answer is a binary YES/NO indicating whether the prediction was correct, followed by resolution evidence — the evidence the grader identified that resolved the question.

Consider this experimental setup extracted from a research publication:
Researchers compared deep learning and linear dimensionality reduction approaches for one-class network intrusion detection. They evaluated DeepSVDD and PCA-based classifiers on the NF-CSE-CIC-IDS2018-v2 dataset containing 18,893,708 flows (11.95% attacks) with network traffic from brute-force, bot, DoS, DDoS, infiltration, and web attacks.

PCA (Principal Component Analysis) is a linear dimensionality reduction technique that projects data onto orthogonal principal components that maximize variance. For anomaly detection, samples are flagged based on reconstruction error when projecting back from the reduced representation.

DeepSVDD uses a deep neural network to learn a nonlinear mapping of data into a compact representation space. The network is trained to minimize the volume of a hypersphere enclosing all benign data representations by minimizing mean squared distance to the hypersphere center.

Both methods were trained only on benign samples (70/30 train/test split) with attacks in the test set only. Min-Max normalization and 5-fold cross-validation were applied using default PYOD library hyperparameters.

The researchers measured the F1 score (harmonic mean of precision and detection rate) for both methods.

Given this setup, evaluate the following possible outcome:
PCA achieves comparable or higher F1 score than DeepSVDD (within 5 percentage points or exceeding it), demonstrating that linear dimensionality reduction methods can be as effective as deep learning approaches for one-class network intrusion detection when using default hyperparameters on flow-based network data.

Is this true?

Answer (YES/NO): YES